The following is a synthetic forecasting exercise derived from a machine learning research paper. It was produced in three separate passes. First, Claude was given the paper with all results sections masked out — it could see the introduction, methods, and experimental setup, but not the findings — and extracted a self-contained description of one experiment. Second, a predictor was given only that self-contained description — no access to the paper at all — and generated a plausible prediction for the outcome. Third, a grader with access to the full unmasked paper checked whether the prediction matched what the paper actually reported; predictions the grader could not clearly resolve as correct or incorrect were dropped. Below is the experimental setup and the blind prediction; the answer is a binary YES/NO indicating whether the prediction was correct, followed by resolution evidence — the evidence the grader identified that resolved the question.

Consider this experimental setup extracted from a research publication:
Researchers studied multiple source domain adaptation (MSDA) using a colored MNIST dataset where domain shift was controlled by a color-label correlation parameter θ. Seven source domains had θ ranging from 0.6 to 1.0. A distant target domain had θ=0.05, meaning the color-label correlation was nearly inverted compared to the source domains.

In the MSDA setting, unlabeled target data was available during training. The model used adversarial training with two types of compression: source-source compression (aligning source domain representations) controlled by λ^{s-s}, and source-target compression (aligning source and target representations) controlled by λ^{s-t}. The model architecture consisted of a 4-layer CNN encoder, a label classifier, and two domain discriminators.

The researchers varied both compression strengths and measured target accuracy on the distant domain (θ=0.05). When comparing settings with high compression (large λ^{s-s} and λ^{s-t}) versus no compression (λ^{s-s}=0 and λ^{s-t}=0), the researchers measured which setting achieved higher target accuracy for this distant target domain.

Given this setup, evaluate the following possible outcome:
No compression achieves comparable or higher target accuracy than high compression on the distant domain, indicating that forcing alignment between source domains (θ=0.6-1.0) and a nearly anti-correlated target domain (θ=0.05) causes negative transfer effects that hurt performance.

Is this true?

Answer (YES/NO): YES